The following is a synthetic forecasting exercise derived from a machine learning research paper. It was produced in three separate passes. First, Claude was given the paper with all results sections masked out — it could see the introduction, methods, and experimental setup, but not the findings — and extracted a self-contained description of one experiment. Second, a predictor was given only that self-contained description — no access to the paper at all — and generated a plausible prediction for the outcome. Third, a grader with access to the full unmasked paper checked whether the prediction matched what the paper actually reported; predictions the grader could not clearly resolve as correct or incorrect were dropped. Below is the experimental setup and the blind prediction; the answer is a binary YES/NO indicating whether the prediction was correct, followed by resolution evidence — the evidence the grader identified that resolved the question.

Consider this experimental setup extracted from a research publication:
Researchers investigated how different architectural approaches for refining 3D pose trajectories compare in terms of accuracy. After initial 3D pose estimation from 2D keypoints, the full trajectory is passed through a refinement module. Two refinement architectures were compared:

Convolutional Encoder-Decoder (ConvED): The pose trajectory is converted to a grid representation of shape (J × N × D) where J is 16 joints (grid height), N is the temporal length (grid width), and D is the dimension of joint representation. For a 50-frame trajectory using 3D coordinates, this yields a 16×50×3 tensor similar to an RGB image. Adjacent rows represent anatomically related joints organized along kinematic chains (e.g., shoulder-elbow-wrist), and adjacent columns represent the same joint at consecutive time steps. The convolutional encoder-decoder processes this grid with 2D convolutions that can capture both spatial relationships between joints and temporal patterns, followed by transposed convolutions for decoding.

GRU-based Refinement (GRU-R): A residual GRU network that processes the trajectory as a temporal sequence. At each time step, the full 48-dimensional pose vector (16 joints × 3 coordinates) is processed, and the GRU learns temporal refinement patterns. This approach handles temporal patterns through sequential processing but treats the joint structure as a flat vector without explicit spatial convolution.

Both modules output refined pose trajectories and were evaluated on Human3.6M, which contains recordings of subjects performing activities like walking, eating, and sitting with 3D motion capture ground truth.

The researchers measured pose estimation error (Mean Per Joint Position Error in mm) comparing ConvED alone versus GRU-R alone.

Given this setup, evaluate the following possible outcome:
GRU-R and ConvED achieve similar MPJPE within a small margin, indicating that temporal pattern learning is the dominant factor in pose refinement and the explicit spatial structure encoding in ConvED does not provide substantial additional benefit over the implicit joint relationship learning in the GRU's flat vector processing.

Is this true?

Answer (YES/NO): NO